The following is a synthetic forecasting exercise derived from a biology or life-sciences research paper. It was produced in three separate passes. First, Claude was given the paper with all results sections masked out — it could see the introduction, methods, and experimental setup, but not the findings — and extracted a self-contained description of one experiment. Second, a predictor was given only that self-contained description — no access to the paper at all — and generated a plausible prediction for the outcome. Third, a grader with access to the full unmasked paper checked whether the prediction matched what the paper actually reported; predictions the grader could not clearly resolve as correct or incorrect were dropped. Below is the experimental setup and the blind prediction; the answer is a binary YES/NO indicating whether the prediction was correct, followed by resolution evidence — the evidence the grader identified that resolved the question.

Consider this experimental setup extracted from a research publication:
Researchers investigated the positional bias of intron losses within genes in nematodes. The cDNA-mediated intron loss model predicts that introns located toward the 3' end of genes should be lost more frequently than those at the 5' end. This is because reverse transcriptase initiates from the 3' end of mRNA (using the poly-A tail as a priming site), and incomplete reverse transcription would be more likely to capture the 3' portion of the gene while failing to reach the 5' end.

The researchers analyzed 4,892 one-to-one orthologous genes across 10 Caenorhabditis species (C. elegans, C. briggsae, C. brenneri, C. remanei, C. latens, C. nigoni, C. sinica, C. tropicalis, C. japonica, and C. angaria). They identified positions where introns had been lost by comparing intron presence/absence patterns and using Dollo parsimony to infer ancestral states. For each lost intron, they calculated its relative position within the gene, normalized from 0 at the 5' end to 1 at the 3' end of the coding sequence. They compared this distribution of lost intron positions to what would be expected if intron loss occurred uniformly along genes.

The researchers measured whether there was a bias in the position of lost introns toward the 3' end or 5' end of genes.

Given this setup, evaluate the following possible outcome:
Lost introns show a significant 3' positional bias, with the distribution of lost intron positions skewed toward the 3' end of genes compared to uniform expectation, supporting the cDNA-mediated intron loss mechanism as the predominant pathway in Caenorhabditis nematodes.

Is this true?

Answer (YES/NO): YES